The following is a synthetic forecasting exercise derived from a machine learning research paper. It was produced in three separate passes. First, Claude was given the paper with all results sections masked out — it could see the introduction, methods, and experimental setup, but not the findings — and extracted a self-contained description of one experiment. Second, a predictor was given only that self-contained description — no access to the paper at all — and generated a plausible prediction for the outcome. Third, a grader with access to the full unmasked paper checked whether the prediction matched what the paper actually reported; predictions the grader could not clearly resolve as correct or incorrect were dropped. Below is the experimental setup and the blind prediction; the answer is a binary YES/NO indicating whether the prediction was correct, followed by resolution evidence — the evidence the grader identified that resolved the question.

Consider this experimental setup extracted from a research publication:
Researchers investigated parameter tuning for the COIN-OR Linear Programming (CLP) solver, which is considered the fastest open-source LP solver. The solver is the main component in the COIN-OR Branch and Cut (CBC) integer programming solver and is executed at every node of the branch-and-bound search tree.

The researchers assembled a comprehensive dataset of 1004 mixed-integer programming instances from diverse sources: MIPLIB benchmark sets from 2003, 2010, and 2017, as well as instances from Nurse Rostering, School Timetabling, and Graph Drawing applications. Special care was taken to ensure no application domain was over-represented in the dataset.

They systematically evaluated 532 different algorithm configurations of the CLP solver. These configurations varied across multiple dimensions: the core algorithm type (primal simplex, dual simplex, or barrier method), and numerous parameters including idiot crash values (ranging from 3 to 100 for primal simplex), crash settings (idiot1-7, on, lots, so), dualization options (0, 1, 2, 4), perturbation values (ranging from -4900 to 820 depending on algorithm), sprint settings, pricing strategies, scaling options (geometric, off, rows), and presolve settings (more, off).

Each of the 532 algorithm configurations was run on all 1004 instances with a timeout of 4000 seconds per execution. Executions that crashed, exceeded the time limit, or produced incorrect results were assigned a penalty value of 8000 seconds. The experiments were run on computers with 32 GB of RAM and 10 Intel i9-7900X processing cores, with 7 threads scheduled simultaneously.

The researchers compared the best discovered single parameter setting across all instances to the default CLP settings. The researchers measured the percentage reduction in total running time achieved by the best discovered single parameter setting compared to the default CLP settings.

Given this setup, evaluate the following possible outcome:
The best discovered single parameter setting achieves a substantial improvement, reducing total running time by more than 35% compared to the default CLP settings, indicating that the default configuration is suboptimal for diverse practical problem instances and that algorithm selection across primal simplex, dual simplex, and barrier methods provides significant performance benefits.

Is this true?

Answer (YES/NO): NO